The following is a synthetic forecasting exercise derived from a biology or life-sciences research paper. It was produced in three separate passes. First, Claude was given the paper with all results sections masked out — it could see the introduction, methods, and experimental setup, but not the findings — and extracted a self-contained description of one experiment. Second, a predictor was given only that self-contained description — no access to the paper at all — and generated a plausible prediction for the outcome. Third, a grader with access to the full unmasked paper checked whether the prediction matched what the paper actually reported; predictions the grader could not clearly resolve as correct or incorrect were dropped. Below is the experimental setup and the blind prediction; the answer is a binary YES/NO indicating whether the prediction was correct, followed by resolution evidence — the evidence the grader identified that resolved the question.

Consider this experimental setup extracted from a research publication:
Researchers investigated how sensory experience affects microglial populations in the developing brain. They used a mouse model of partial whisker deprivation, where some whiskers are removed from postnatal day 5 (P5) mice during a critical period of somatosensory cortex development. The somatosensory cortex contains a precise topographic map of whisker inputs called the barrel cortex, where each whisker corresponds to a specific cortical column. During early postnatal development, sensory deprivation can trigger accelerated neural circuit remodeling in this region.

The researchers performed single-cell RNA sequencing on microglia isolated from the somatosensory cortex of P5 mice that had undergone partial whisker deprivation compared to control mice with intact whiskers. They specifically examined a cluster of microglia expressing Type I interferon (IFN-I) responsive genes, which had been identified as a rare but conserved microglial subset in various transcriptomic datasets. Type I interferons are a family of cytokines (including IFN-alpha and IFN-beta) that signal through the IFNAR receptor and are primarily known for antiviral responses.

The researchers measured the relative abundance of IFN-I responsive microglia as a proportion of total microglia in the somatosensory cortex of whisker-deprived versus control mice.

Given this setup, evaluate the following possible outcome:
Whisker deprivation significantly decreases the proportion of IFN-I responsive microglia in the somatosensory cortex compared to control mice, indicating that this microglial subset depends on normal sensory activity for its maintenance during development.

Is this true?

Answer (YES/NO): NO